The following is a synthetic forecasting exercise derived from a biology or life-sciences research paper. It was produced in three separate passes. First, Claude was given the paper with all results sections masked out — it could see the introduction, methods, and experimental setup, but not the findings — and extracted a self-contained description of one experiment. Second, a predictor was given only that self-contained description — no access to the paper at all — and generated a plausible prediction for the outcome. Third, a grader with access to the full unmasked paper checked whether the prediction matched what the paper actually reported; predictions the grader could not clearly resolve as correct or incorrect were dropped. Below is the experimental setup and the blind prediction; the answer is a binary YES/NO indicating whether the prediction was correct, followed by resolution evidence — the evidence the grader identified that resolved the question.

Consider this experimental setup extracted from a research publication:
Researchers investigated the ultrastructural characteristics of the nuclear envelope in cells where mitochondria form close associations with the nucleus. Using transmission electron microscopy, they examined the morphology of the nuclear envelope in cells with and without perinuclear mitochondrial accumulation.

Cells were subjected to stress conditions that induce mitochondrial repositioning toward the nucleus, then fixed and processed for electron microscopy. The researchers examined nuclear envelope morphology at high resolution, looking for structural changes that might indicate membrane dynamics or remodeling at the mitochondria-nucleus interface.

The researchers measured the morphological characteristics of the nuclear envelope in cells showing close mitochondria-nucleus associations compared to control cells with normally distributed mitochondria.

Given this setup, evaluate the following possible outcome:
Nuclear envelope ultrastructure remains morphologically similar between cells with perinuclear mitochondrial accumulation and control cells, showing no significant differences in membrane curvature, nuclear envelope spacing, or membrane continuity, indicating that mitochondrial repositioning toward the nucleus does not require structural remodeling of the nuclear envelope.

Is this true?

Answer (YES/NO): NO